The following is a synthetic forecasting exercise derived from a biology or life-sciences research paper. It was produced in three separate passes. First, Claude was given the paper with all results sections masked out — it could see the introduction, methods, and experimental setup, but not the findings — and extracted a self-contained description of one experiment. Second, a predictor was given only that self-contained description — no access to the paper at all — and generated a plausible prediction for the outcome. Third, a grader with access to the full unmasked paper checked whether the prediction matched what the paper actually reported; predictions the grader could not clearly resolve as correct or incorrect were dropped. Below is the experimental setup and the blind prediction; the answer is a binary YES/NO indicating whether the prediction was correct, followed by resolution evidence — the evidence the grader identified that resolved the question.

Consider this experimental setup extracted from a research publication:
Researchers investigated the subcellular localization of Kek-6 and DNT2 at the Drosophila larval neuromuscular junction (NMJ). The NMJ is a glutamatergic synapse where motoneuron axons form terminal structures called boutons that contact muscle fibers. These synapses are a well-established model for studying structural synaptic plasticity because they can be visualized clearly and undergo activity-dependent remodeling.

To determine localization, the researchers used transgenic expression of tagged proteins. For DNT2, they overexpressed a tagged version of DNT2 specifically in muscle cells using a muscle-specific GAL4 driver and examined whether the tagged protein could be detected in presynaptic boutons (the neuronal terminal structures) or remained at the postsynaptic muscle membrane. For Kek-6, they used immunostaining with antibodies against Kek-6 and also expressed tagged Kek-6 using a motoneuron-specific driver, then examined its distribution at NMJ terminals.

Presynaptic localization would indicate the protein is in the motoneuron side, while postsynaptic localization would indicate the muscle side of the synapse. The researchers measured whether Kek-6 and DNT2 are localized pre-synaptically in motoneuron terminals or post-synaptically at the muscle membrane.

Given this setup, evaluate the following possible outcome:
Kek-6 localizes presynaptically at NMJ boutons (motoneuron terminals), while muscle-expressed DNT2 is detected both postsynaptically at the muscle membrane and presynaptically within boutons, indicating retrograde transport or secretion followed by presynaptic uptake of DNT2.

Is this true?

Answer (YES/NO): NO